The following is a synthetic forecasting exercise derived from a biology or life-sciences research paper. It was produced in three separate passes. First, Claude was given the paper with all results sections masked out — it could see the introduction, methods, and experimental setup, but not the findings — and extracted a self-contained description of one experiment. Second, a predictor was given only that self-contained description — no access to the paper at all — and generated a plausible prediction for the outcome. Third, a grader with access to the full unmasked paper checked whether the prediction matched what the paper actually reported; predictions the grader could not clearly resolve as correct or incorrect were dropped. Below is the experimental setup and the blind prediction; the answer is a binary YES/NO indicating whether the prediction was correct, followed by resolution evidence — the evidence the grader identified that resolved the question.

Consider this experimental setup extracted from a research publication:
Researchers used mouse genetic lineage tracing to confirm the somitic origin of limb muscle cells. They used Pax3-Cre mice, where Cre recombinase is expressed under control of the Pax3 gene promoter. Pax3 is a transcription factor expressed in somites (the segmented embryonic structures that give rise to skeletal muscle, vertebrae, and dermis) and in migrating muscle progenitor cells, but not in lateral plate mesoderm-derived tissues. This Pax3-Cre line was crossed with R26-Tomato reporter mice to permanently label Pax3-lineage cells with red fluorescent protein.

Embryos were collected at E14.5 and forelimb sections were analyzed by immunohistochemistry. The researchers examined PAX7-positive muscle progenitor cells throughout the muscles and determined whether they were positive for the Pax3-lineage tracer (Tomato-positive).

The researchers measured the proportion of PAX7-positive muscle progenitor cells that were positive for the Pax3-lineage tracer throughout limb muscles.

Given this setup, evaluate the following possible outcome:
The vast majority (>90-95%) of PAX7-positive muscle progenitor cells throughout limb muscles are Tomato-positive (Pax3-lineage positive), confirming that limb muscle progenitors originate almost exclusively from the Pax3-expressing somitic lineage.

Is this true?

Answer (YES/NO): NO